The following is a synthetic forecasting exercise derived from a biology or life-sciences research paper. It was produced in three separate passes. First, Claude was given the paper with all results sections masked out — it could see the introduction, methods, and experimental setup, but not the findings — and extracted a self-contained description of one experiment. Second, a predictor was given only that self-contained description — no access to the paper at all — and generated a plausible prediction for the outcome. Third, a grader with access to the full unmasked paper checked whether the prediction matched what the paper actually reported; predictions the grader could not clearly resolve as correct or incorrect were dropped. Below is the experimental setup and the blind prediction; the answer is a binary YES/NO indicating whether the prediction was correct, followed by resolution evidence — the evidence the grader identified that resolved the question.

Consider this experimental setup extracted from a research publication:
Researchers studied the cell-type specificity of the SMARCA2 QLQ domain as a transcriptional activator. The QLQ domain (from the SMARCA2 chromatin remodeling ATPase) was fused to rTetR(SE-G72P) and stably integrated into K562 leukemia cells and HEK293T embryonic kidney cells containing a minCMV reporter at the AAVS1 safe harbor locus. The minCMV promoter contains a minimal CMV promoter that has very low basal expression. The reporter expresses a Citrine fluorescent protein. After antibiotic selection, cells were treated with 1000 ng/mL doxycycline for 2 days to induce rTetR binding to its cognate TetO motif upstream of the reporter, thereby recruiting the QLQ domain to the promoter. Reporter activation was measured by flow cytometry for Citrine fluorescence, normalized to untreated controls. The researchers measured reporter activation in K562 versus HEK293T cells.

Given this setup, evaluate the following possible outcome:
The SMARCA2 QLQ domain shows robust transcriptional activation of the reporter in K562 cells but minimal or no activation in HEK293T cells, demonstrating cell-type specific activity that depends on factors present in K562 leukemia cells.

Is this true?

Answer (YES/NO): YES